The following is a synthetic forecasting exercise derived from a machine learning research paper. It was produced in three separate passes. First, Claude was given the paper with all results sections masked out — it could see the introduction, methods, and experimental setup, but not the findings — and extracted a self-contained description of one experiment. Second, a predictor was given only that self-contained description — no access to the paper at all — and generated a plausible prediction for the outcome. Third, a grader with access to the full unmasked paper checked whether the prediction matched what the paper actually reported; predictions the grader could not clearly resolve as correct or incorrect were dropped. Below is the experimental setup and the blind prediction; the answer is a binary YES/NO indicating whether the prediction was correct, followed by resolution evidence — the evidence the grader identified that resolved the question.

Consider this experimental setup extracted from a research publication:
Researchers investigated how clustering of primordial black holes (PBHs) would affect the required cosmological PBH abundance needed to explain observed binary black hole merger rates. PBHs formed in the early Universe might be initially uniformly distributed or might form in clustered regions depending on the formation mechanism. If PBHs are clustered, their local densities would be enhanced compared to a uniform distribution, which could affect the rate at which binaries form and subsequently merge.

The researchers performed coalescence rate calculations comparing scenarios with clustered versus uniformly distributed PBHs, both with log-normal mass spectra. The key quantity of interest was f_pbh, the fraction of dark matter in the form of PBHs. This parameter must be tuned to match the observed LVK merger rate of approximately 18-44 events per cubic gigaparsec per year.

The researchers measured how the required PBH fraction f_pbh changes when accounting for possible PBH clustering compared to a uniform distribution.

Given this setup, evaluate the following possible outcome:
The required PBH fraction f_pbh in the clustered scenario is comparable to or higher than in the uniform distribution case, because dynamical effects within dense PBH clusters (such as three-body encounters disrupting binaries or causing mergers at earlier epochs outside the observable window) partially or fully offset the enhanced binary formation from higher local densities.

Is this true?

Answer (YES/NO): YES